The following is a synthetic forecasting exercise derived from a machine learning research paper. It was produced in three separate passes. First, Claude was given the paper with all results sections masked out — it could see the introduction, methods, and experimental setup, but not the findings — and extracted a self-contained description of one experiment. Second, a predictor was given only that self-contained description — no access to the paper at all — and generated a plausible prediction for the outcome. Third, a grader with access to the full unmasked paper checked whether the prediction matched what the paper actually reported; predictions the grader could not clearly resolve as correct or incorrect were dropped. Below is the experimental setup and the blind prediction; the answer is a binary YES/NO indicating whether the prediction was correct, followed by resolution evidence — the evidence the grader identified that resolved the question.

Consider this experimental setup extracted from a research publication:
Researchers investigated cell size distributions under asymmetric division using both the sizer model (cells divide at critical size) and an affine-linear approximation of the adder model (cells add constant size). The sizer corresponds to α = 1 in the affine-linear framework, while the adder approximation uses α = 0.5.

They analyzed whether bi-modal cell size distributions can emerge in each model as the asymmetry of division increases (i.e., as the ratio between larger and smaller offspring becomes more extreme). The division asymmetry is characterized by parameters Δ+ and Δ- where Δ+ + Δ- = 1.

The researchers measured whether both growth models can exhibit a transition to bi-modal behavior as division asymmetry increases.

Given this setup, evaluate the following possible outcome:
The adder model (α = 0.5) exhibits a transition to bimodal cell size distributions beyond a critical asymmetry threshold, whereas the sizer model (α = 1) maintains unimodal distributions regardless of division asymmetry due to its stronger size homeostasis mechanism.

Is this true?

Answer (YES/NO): NO